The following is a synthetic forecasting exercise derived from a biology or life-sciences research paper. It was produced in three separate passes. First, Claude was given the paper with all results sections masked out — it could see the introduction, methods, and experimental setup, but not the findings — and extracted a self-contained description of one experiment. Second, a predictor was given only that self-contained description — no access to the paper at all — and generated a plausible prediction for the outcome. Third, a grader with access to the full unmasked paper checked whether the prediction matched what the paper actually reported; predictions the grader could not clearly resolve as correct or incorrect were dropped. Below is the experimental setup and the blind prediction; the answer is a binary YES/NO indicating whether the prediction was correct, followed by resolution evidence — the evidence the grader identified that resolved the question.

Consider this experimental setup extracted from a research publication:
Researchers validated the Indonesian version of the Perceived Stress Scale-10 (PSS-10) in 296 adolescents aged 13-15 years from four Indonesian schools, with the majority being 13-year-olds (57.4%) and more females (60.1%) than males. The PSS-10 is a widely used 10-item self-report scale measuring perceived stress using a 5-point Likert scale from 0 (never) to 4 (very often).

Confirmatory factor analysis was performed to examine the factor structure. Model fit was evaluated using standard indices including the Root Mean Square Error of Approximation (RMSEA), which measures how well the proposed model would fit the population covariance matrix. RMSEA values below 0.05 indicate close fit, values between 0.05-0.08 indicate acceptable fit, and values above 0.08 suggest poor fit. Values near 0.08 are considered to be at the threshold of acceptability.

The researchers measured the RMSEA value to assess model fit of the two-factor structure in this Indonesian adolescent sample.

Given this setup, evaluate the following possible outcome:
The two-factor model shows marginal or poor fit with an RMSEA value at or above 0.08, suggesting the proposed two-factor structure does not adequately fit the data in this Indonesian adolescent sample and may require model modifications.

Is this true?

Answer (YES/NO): NO